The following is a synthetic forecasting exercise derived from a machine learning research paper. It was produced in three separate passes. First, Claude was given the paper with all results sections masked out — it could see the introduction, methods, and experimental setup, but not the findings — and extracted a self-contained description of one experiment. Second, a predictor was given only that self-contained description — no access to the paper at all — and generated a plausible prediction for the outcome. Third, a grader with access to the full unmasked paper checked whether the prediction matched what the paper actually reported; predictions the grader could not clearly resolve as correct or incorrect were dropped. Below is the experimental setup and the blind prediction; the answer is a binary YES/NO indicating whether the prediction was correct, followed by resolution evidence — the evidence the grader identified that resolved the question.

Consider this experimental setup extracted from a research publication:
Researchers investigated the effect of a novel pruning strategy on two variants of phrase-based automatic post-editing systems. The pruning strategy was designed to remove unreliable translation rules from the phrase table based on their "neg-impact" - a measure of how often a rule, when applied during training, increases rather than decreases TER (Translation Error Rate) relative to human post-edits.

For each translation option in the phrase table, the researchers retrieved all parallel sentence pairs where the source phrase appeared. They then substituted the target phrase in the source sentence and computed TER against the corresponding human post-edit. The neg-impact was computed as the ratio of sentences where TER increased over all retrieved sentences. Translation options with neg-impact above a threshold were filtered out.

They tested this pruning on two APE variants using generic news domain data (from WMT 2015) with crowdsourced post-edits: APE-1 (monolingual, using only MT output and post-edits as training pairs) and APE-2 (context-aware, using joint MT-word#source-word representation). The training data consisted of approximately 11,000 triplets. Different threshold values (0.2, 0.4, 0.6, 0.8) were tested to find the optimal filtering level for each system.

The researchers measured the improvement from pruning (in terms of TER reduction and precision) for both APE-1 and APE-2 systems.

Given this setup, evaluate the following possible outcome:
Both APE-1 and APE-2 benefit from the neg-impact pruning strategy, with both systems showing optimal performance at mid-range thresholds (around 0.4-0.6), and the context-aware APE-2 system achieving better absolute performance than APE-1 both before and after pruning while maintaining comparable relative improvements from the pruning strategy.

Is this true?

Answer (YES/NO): NO